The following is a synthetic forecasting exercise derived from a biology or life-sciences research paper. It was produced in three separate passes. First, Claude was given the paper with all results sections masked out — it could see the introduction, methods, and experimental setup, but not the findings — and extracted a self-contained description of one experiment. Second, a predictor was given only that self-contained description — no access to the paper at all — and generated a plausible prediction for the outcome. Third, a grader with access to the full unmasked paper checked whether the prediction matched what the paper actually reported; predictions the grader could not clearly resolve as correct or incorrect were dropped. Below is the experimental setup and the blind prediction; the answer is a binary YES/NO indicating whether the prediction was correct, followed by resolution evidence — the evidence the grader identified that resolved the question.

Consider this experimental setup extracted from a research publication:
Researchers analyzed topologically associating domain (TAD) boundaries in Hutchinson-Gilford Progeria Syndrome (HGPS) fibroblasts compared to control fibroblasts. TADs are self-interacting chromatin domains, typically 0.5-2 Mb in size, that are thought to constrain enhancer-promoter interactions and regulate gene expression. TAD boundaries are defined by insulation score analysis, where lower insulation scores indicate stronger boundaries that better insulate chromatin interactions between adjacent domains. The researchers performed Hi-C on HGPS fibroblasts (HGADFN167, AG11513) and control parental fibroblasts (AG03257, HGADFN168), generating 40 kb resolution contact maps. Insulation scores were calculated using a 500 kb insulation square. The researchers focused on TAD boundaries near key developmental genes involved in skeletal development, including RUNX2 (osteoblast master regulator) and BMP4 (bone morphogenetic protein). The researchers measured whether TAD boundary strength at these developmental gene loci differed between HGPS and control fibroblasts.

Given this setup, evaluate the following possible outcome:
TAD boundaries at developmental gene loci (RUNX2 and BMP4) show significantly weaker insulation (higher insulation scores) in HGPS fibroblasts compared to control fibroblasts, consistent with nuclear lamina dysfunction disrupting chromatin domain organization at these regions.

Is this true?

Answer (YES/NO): NO